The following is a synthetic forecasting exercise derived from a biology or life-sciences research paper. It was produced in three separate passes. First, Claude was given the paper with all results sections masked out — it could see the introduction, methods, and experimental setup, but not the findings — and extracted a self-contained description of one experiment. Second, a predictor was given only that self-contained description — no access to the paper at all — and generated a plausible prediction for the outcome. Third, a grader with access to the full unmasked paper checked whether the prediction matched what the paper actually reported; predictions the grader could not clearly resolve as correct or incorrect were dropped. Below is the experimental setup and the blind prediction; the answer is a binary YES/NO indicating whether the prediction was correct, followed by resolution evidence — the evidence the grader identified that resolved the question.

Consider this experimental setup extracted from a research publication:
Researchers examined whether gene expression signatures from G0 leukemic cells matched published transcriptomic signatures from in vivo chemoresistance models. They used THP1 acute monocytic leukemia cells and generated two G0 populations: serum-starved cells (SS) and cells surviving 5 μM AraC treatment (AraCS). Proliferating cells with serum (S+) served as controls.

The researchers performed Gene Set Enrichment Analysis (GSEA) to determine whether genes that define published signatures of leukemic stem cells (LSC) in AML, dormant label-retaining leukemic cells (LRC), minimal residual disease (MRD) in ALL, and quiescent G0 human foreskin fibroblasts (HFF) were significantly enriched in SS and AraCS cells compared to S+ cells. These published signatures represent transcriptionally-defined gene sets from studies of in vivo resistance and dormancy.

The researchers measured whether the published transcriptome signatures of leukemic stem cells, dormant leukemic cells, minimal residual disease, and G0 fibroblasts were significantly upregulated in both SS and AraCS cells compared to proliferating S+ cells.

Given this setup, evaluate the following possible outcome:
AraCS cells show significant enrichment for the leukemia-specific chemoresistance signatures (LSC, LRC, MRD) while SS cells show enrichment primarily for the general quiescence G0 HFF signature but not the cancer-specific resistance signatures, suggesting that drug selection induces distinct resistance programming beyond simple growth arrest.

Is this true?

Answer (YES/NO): NO